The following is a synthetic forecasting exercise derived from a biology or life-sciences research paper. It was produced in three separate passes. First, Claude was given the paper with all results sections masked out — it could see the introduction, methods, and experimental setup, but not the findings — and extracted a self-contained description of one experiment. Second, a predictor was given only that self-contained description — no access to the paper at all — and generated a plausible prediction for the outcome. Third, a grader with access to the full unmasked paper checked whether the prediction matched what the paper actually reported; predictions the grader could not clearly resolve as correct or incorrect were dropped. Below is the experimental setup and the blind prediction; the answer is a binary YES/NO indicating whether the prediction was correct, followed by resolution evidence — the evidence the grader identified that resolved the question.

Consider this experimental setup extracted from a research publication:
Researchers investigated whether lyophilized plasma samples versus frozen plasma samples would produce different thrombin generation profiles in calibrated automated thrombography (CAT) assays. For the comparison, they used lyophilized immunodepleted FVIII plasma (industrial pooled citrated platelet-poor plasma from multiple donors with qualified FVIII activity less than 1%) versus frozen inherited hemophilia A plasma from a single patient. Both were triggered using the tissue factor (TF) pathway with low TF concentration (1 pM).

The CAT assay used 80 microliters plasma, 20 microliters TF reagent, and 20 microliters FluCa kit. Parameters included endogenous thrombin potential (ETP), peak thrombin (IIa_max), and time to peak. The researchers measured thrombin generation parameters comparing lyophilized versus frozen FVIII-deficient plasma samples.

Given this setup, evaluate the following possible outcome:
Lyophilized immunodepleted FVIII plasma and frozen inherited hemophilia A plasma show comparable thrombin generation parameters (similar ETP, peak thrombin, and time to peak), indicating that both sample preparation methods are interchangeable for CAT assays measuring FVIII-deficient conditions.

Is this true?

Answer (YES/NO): NO